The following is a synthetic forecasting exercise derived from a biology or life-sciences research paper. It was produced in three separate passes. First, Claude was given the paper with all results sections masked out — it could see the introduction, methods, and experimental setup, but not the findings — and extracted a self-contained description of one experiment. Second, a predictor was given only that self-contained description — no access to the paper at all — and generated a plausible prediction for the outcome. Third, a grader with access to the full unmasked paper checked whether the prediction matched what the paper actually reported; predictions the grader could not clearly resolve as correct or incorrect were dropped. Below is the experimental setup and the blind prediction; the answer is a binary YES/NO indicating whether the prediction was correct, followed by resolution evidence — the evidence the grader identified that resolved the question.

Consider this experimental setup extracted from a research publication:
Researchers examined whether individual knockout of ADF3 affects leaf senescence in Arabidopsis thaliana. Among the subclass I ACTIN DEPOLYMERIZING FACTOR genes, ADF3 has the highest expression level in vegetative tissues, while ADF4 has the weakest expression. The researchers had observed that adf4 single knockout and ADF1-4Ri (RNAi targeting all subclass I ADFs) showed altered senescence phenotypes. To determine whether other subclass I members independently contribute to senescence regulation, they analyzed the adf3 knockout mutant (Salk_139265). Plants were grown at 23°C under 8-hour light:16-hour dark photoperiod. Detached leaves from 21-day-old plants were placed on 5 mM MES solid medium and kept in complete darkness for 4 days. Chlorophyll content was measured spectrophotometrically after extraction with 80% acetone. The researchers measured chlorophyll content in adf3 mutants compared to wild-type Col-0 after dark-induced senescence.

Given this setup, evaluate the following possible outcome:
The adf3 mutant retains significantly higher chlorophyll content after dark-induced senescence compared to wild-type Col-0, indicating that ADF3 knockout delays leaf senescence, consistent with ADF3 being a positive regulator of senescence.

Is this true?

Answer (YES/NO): NO